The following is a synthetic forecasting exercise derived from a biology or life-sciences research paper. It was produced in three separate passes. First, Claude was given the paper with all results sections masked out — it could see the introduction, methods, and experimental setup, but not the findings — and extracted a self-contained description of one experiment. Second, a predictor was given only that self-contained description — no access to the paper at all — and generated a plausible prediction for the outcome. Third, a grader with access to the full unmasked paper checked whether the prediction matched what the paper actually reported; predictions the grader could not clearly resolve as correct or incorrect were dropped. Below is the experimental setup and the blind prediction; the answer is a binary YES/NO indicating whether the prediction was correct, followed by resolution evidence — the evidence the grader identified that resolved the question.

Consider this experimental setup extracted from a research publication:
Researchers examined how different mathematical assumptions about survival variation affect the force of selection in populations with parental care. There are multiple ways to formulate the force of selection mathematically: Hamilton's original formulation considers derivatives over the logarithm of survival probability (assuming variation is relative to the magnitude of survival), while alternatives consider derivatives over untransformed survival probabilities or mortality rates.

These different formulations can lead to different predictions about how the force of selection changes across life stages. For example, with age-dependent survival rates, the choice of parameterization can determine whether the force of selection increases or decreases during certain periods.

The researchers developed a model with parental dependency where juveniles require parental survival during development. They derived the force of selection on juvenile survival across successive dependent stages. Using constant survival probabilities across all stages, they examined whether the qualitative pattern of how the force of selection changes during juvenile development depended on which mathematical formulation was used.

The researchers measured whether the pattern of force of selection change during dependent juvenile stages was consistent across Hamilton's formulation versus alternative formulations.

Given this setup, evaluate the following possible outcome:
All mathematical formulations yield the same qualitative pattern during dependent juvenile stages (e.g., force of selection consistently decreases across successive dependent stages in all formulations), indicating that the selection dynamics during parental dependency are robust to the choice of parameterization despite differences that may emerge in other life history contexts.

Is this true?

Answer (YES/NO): NO